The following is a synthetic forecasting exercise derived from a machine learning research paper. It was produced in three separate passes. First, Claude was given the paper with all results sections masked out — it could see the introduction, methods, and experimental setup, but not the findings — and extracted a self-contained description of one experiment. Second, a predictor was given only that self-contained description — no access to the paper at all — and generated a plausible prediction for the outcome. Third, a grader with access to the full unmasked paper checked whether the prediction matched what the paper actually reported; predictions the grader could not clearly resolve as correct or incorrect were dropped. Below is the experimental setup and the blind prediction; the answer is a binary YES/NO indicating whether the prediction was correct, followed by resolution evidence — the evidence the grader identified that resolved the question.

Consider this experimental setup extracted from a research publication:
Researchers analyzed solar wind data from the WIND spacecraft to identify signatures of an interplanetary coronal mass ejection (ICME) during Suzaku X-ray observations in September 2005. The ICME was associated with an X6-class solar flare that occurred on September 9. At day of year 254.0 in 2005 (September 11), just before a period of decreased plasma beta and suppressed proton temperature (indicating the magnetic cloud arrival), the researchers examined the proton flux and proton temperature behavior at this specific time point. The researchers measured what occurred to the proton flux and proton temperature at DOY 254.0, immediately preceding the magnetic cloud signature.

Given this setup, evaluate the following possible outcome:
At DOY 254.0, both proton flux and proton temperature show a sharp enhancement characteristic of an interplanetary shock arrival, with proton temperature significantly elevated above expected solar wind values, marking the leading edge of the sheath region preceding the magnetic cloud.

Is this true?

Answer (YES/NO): YES